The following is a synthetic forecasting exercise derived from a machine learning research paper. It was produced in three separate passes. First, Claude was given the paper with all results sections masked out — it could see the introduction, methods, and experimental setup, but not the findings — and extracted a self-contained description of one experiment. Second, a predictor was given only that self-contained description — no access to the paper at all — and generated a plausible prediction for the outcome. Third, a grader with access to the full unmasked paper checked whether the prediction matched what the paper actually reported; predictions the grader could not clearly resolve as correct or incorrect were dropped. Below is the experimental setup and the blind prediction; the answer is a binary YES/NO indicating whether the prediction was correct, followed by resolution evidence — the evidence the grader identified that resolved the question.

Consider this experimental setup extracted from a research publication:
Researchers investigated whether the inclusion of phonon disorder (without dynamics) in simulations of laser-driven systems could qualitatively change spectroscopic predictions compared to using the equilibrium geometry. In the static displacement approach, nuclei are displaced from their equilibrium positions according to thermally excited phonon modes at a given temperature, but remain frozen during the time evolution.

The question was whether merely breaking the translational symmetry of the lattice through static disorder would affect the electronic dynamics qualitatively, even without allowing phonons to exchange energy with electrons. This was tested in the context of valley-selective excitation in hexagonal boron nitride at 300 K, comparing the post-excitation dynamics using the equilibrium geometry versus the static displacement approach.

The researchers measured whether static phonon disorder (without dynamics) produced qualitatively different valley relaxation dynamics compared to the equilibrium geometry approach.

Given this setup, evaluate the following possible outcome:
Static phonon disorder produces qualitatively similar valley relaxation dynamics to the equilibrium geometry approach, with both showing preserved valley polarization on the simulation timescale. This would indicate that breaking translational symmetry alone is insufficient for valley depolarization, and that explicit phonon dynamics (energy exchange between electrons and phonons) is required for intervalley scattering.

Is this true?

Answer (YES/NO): NO